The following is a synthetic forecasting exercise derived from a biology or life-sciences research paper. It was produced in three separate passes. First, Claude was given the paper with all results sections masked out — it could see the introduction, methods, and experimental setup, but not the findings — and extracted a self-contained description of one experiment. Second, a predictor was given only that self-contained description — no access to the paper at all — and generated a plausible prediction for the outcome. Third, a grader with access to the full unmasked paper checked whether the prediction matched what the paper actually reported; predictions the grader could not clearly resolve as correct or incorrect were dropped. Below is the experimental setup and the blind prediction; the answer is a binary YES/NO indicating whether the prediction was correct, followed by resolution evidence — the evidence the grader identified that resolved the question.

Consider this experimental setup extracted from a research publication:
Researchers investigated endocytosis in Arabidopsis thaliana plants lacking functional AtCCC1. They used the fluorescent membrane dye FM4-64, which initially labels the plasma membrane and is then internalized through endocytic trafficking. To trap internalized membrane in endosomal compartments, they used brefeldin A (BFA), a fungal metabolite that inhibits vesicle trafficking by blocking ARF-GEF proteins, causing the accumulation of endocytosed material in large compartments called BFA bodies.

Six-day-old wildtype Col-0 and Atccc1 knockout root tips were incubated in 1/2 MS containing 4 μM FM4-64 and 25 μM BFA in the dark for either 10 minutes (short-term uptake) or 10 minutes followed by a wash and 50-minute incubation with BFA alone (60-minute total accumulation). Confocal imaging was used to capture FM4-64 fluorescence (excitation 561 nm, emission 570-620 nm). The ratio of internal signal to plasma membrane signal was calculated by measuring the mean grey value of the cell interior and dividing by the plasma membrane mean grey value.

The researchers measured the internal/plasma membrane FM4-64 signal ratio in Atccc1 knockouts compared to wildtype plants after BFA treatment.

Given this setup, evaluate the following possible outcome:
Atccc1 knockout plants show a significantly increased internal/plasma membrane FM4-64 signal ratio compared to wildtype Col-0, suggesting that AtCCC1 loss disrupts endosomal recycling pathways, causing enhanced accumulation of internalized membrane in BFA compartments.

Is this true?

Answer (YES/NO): NO